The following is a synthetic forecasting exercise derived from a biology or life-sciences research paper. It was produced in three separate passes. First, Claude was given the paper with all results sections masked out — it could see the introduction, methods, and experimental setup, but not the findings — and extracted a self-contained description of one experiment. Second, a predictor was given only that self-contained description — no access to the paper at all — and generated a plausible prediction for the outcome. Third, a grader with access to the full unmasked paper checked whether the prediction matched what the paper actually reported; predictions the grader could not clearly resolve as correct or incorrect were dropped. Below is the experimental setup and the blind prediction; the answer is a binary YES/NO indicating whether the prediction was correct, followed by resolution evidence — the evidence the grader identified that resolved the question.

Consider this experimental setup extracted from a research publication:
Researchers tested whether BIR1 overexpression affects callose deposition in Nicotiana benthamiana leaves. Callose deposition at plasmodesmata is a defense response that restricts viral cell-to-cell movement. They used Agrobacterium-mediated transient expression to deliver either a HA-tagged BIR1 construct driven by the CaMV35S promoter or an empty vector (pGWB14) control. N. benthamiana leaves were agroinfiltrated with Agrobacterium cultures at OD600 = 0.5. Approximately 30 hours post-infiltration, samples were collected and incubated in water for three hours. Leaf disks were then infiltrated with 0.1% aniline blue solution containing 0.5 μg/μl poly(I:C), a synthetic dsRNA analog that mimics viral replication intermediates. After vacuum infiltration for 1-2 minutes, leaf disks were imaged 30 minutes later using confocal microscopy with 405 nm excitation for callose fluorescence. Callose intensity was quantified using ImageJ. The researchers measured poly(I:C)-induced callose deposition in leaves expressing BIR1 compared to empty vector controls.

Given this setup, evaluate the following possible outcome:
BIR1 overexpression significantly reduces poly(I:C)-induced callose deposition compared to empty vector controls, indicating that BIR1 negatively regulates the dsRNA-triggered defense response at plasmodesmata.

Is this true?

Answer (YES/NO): YES